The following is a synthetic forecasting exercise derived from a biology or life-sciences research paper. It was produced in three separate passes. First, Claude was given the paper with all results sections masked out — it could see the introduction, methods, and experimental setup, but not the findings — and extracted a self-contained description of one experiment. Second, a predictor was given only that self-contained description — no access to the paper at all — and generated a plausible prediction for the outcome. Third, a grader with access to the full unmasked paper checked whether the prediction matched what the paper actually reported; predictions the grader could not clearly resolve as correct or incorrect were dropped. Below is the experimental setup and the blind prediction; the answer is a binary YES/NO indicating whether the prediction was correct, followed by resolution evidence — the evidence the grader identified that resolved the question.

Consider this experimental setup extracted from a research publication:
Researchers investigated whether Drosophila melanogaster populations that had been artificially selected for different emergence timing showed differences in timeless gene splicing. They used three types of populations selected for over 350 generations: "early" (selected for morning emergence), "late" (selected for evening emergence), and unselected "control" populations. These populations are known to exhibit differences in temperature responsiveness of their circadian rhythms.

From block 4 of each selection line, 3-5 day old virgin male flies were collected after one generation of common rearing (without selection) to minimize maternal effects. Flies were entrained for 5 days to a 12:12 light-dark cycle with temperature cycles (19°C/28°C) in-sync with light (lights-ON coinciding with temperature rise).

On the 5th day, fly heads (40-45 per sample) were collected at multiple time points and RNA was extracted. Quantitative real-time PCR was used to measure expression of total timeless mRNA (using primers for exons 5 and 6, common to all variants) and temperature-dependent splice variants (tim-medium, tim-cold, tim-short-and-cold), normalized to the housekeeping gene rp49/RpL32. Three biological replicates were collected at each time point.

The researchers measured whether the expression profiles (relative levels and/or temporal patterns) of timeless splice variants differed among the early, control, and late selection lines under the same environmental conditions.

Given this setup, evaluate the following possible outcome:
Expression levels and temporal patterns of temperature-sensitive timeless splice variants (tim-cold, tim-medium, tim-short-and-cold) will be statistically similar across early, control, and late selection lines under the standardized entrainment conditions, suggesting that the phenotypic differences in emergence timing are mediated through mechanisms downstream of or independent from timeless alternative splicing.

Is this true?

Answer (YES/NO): NO